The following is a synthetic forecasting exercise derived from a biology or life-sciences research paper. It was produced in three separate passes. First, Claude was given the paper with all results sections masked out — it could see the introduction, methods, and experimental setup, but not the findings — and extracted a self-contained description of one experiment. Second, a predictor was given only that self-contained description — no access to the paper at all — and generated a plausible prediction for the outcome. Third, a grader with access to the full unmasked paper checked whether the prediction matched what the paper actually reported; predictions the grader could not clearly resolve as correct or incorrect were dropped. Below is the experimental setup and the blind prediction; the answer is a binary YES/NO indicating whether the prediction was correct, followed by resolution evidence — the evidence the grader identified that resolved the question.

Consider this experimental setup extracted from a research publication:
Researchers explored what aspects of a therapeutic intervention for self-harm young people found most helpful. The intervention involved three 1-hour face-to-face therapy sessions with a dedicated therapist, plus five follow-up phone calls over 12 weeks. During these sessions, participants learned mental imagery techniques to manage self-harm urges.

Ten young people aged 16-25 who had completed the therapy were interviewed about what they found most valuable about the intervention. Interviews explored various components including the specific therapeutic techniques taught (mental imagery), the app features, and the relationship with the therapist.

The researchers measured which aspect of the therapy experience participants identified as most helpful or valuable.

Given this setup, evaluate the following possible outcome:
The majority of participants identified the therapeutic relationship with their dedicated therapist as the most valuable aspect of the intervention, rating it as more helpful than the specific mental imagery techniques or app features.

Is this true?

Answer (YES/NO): NO